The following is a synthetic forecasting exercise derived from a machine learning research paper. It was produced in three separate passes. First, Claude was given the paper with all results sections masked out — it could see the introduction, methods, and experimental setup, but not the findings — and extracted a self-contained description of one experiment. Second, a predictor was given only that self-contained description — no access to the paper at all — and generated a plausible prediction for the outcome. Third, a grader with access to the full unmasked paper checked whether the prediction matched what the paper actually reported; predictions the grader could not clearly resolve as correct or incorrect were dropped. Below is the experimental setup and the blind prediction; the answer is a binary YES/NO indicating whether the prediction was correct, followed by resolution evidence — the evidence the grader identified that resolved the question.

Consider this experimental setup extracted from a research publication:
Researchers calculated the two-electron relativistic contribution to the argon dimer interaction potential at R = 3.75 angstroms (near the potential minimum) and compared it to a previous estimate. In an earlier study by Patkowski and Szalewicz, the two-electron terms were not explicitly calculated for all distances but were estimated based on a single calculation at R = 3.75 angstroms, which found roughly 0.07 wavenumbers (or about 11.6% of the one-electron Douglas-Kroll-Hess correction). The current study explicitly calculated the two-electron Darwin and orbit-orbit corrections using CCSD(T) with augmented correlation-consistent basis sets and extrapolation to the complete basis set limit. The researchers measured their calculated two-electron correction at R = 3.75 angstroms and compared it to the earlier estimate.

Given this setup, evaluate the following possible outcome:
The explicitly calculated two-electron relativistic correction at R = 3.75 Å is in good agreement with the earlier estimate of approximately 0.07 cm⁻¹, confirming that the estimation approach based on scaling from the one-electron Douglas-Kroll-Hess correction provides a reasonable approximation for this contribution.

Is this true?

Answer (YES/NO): YES